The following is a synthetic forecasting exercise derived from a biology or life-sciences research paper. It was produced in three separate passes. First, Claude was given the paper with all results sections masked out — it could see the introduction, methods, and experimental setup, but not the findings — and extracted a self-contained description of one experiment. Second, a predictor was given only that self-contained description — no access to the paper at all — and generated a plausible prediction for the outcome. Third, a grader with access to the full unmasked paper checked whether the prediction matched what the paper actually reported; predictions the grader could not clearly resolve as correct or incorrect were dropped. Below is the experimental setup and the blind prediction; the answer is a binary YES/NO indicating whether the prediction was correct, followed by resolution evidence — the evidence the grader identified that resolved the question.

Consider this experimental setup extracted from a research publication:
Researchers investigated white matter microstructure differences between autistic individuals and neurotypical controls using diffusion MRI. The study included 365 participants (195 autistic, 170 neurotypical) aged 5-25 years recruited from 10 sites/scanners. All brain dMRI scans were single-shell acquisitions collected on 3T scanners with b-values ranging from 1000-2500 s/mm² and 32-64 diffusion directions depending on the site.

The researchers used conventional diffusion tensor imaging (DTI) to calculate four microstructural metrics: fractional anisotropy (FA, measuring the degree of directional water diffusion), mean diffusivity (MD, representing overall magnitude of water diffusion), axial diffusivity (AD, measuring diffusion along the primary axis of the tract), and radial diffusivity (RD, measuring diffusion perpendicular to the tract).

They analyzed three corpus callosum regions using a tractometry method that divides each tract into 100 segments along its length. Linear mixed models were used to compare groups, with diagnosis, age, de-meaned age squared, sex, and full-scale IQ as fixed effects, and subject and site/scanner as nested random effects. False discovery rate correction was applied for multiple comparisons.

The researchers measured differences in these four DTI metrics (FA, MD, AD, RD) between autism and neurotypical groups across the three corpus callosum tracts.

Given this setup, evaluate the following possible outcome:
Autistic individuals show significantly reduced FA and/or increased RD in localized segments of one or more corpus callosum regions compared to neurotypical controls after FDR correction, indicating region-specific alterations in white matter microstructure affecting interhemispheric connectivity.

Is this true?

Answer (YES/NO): YES